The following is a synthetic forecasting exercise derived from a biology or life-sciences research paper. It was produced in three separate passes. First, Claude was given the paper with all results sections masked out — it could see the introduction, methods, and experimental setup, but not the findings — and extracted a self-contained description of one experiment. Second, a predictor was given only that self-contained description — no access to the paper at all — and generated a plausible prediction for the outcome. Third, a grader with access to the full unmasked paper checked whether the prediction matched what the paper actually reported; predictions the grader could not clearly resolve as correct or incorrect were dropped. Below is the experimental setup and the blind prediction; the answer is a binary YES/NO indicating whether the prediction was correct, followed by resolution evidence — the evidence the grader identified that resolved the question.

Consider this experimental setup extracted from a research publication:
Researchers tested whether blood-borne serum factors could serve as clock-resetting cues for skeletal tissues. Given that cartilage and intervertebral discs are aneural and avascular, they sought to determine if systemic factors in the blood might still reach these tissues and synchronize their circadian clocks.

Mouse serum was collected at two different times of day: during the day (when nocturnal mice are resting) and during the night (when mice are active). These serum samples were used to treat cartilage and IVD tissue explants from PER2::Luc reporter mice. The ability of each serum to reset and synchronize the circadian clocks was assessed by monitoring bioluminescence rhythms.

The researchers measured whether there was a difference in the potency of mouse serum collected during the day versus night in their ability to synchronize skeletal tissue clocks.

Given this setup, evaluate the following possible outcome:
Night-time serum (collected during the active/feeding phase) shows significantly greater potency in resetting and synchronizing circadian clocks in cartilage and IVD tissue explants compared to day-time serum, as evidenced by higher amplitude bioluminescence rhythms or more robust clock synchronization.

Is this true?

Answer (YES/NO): NO